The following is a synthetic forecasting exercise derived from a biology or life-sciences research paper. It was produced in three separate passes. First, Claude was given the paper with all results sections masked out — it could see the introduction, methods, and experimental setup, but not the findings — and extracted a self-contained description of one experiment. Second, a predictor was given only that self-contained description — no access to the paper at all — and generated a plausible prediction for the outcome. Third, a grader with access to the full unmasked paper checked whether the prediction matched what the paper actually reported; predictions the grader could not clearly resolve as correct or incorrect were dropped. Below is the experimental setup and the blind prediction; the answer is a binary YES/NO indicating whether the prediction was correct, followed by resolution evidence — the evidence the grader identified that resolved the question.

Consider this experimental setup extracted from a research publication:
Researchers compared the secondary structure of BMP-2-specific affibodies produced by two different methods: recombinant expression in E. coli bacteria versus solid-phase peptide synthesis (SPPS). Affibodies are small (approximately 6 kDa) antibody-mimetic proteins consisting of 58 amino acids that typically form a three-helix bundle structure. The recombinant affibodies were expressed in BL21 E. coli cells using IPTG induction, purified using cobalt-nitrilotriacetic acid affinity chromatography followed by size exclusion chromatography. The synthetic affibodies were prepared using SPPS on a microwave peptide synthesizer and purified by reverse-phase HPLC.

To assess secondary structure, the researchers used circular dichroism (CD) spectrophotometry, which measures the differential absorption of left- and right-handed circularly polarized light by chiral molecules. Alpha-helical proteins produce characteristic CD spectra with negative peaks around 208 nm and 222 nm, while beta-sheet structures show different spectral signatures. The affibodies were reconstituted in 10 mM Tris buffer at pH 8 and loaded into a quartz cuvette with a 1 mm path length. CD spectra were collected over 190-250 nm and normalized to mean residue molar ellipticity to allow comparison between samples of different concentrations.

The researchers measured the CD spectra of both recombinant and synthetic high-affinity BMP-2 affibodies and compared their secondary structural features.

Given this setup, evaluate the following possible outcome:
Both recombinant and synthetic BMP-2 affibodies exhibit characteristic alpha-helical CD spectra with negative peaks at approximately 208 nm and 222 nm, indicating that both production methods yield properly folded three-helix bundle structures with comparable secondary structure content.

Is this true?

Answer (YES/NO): YES